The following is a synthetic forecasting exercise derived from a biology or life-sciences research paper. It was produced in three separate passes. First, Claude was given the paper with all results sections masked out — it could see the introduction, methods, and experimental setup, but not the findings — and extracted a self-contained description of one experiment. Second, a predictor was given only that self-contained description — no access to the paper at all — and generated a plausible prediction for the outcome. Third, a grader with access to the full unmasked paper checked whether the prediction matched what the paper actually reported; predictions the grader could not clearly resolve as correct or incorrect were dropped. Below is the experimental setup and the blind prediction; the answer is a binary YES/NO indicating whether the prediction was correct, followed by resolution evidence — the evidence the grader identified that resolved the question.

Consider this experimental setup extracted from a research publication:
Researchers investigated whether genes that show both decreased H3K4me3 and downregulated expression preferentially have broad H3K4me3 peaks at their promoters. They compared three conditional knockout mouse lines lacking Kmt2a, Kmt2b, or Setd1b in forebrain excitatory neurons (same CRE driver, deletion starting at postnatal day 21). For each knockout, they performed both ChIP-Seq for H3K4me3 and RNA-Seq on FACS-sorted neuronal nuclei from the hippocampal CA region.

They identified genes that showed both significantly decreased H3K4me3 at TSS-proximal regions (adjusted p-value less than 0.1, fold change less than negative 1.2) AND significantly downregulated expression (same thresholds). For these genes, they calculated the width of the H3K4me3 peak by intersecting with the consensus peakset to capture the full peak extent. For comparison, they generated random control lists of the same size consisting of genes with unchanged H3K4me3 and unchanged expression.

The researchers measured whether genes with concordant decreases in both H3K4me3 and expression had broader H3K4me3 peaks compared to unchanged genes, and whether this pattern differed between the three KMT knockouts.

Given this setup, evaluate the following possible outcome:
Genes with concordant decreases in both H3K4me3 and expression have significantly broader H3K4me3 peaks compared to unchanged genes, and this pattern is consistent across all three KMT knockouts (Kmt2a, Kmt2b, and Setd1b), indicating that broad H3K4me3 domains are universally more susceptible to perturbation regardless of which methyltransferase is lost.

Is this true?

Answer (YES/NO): YES